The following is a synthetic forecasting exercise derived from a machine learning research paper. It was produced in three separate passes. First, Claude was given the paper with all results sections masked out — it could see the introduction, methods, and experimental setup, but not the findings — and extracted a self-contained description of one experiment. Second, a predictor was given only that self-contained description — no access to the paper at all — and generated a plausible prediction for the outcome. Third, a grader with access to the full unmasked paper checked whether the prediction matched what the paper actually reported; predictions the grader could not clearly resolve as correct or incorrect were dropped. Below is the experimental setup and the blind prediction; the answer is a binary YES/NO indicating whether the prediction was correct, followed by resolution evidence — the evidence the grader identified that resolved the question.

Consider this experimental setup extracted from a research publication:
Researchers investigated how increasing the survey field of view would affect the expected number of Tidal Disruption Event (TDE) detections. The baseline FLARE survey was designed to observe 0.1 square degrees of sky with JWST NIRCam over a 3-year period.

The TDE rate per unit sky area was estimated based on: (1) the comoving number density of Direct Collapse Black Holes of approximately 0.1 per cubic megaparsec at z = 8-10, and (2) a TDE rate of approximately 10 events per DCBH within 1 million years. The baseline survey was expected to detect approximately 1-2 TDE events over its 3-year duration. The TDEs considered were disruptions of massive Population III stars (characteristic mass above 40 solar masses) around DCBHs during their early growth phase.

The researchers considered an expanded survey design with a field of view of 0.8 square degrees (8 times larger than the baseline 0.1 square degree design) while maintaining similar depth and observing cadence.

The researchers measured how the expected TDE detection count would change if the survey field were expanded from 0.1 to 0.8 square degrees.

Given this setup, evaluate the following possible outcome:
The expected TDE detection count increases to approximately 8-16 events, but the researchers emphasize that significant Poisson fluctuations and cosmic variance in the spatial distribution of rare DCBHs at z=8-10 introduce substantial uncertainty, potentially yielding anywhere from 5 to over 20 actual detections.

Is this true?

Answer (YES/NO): NO